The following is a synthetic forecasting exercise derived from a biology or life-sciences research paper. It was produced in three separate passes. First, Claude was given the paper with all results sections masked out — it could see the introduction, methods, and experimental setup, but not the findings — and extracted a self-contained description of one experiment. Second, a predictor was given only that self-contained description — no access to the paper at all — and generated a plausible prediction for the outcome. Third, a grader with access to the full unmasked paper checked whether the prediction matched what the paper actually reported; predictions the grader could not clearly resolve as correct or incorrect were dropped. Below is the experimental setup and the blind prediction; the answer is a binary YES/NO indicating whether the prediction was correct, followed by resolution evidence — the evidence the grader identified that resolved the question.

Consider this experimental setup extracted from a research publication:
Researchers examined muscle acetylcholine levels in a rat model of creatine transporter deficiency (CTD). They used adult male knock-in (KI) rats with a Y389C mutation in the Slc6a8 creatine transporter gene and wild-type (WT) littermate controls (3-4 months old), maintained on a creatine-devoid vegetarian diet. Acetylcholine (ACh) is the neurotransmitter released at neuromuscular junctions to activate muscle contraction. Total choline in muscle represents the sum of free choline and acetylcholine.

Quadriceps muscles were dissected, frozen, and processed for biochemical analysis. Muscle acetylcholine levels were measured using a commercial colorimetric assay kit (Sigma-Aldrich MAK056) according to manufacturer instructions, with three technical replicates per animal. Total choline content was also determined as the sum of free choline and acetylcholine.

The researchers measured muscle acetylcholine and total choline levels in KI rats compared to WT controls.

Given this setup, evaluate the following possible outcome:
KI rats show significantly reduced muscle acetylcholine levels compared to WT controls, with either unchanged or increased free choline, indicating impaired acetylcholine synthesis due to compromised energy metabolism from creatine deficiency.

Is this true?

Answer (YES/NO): NO